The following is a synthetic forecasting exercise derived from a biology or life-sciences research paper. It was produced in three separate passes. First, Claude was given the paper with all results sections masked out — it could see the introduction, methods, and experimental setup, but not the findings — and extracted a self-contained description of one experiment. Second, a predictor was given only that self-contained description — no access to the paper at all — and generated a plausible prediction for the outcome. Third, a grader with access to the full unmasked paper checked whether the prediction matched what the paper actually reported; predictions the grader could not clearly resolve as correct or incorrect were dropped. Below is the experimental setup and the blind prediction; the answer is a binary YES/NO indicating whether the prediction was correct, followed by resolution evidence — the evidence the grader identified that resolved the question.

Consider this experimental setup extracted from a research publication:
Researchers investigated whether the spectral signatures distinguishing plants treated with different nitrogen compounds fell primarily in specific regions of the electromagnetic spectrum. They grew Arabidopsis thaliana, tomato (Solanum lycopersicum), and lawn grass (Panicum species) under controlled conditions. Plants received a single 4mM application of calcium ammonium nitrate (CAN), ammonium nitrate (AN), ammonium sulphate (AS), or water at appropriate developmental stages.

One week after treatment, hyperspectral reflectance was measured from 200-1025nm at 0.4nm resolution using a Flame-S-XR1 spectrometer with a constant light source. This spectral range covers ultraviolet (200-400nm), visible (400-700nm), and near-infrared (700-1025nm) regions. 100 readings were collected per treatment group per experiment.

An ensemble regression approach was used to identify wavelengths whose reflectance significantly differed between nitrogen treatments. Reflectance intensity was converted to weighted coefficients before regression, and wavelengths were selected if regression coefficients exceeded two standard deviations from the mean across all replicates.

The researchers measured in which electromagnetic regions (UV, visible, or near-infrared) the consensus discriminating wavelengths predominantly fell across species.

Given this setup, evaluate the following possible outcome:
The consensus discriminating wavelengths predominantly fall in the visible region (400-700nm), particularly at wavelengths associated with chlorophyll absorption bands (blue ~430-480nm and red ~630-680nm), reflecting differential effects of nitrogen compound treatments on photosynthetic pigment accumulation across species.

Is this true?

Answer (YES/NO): NO